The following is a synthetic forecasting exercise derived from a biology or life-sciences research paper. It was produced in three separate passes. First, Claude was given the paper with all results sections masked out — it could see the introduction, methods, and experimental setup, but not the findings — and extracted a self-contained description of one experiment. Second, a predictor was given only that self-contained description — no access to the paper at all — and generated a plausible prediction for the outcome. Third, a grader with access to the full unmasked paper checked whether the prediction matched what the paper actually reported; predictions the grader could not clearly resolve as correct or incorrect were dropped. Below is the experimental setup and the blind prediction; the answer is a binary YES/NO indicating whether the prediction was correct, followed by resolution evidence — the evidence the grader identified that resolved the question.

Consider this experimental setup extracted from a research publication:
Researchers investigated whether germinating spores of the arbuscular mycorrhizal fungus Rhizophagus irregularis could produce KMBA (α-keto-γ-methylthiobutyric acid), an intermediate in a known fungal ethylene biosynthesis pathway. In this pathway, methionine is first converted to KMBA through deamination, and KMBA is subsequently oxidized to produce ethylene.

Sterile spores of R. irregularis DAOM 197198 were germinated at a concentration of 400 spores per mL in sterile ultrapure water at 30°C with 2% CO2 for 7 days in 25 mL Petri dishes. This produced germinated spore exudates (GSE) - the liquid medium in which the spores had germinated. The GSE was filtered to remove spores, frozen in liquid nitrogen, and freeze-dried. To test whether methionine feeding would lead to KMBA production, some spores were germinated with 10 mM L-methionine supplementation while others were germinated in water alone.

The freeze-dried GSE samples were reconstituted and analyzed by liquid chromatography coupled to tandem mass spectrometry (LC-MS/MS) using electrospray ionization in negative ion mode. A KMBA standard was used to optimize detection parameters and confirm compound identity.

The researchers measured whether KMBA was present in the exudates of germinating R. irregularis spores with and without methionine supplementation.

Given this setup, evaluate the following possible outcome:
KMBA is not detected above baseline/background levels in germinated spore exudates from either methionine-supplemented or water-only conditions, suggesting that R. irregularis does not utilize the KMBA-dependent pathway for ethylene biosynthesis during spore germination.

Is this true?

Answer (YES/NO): NO